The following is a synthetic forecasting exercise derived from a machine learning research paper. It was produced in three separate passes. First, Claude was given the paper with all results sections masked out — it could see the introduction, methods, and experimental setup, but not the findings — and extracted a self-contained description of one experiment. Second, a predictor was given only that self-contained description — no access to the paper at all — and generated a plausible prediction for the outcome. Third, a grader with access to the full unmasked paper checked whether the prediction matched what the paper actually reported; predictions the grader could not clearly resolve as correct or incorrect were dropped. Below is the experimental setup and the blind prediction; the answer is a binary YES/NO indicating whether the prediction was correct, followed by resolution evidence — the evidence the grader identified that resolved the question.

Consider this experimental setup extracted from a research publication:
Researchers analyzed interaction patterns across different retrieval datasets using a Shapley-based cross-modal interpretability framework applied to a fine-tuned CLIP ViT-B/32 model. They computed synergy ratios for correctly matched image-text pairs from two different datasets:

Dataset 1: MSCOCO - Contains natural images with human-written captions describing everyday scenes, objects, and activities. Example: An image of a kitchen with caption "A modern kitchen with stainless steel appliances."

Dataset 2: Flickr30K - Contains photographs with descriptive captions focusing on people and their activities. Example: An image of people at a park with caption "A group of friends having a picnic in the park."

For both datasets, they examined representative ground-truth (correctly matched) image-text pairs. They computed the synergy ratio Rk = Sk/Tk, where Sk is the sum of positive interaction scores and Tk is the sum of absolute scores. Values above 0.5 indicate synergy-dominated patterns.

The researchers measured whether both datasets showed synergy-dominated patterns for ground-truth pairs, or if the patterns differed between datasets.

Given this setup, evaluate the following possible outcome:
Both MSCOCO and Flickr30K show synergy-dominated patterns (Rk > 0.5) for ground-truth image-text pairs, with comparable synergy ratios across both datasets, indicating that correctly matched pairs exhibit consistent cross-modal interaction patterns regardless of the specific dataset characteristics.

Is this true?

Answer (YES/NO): NO